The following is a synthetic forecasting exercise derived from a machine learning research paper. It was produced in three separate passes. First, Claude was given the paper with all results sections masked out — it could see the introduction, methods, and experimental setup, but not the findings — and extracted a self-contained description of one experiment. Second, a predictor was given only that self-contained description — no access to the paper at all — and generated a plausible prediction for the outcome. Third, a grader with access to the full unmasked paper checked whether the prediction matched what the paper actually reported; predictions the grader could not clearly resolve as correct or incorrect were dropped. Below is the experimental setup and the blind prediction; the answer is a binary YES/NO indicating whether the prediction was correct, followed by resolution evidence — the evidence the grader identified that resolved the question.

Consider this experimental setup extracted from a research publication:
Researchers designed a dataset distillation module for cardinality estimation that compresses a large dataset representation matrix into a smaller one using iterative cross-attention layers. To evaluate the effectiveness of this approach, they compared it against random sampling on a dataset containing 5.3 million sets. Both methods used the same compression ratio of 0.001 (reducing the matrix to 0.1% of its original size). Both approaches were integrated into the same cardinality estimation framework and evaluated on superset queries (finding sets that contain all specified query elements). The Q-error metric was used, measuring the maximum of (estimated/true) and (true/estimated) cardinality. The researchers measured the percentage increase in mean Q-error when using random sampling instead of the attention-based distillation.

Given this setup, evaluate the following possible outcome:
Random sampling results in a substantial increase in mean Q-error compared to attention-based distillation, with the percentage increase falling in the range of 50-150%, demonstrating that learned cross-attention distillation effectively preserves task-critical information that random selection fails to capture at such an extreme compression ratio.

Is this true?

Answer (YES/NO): YES